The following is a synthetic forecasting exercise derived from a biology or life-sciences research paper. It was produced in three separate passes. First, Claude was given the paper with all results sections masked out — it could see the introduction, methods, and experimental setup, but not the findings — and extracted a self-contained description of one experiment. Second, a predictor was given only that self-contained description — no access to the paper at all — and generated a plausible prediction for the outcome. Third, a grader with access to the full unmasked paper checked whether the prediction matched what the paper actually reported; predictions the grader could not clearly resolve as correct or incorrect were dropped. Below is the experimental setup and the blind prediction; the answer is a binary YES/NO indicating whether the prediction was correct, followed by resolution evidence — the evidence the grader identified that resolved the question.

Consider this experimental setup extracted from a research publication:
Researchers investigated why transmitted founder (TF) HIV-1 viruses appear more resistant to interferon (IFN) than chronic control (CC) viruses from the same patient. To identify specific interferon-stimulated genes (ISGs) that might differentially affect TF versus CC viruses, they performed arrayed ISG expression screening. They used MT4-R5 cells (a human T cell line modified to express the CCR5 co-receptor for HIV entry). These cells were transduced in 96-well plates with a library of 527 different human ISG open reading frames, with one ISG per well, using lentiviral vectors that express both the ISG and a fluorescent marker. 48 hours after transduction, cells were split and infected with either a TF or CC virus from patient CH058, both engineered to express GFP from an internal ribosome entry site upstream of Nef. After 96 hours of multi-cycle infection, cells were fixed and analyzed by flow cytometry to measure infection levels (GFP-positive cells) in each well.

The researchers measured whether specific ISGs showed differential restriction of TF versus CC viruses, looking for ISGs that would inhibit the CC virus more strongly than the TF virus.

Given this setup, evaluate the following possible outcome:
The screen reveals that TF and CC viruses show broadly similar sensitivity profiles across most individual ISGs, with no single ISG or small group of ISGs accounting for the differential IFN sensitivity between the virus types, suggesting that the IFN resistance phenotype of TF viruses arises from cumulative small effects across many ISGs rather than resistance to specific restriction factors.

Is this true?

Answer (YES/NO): NO